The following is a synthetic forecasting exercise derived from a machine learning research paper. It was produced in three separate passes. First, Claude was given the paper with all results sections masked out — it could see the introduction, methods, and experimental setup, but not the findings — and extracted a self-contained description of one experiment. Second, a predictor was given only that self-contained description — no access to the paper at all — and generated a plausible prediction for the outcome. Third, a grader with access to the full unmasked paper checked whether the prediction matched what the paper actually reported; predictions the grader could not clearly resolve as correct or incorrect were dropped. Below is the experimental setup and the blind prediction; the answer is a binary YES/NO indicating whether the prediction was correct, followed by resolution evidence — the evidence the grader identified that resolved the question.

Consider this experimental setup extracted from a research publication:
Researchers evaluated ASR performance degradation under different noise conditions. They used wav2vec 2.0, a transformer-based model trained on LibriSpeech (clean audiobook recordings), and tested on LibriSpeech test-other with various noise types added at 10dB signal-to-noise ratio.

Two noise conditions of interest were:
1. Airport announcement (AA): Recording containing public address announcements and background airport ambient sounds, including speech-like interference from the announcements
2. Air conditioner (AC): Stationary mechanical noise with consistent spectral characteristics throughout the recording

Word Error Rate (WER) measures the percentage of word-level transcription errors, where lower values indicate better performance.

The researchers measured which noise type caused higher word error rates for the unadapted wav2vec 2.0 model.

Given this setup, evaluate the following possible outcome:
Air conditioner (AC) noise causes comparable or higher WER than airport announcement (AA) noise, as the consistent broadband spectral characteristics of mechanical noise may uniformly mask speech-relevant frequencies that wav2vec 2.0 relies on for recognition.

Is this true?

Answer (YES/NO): NO